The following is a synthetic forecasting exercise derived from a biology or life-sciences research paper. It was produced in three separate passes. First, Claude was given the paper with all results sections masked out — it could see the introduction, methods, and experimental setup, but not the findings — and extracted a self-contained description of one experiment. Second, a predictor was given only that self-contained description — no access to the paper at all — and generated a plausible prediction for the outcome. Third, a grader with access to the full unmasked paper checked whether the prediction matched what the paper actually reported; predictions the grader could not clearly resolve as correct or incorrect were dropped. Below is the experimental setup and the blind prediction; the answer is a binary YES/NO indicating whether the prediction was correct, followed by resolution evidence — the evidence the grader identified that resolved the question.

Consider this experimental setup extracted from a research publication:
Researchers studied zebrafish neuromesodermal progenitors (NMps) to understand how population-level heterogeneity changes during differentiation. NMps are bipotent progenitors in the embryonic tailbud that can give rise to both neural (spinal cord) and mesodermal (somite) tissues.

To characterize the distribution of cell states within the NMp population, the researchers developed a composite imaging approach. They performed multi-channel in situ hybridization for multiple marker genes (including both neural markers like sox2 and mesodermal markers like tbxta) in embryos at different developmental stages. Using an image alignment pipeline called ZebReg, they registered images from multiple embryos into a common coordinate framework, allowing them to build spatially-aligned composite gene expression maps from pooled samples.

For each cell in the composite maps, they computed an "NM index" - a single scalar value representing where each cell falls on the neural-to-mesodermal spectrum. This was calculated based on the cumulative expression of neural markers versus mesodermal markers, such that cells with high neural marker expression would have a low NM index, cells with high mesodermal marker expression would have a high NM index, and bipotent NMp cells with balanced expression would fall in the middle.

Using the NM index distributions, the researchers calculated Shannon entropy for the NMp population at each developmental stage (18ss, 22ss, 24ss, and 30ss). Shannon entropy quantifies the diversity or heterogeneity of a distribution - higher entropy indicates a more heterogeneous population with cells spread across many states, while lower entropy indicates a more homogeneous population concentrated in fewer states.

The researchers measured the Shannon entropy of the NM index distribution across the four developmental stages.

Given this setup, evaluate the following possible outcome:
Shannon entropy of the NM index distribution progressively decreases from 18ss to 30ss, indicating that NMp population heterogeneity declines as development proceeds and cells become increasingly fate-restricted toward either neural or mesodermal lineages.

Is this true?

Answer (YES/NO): NO